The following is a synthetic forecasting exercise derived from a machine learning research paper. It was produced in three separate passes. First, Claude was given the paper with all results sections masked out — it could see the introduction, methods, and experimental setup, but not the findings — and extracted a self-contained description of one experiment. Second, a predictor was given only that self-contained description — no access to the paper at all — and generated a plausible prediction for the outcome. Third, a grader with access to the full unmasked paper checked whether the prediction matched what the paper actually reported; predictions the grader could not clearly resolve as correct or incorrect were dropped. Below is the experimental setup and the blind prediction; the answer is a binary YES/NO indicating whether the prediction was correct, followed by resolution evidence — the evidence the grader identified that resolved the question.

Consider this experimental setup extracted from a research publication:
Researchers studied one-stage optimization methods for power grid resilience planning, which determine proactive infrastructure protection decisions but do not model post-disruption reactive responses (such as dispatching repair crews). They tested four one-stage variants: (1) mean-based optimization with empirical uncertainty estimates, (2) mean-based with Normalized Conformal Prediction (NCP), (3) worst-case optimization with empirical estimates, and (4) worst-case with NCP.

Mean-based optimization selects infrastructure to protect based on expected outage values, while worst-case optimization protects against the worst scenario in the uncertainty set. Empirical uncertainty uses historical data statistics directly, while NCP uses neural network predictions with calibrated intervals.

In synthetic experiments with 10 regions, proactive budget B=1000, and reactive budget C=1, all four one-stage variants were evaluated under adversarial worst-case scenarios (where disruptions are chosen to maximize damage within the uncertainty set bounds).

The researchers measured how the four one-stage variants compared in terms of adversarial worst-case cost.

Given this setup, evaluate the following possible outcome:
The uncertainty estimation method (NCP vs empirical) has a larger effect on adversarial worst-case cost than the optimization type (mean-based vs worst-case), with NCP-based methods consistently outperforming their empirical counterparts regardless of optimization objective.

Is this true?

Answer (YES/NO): NO